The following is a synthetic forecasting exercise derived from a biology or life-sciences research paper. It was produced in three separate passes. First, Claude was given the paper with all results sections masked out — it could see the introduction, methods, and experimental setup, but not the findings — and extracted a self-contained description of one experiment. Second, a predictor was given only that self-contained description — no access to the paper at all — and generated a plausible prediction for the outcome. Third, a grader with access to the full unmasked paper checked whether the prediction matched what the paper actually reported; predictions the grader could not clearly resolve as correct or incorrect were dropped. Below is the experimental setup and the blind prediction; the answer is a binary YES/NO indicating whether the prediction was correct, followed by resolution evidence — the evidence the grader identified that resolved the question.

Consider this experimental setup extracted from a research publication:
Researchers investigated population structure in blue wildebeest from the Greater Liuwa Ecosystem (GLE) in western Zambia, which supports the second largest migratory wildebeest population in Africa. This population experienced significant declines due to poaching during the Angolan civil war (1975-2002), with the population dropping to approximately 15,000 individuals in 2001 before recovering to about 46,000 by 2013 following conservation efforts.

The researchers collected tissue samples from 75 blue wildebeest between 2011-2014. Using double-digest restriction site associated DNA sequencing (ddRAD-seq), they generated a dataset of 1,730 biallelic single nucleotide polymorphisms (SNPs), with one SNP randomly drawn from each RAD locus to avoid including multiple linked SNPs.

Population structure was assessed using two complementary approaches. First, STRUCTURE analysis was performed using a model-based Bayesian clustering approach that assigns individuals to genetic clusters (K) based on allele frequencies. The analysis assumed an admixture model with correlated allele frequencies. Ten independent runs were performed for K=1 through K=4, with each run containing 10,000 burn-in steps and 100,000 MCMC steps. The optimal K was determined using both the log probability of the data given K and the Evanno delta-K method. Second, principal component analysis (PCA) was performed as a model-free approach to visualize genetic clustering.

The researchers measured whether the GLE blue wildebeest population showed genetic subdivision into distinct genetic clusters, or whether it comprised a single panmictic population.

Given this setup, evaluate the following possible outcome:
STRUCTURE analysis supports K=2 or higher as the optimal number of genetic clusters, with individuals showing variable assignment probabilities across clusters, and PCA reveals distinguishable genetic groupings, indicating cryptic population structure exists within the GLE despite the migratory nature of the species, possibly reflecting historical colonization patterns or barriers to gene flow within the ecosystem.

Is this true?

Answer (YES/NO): NO